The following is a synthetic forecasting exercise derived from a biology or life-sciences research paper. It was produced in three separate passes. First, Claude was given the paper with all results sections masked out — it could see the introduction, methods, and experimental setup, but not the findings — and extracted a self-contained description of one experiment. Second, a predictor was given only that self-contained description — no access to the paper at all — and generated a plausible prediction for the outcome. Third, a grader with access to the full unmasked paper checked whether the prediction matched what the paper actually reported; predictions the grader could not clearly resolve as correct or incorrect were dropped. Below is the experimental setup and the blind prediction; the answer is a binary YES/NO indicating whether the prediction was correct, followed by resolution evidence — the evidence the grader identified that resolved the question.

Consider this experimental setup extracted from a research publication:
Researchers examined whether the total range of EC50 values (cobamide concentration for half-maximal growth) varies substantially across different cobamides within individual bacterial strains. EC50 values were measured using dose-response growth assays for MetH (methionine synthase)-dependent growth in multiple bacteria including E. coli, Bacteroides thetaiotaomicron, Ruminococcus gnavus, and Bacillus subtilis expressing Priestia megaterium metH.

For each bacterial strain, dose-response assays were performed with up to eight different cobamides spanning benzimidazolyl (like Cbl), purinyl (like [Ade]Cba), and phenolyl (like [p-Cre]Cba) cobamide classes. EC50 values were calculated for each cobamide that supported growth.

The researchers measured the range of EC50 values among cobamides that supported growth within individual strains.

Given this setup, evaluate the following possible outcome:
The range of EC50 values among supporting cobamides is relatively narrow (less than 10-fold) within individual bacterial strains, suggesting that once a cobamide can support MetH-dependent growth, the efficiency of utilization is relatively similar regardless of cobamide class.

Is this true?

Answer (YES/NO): NO